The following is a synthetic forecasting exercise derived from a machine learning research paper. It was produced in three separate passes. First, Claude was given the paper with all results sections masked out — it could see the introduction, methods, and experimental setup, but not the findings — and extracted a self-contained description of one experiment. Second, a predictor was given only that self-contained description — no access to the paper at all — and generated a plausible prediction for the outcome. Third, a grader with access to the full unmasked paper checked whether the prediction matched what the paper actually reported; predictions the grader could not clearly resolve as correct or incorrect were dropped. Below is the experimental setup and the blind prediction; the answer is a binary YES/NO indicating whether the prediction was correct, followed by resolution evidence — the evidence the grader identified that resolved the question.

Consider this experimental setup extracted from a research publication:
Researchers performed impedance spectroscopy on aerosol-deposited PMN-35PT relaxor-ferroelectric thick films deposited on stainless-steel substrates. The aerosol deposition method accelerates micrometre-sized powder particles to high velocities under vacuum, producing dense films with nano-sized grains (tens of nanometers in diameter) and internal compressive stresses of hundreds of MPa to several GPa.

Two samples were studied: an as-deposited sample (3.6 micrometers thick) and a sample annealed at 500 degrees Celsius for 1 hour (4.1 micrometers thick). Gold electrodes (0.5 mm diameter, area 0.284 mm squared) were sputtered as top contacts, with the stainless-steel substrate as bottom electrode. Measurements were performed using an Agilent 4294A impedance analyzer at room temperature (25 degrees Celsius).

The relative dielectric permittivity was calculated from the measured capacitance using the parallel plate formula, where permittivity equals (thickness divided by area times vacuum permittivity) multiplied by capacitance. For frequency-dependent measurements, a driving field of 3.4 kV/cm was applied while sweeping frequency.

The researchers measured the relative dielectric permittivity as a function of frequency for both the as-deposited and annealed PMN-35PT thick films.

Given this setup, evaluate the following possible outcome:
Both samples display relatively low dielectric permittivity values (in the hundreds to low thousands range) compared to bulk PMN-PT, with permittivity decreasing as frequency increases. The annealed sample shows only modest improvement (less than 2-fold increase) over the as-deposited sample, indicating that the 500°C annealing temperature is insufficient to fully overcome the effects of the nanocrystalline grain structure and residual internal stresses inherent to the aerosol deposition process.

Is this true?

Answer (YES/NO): NO